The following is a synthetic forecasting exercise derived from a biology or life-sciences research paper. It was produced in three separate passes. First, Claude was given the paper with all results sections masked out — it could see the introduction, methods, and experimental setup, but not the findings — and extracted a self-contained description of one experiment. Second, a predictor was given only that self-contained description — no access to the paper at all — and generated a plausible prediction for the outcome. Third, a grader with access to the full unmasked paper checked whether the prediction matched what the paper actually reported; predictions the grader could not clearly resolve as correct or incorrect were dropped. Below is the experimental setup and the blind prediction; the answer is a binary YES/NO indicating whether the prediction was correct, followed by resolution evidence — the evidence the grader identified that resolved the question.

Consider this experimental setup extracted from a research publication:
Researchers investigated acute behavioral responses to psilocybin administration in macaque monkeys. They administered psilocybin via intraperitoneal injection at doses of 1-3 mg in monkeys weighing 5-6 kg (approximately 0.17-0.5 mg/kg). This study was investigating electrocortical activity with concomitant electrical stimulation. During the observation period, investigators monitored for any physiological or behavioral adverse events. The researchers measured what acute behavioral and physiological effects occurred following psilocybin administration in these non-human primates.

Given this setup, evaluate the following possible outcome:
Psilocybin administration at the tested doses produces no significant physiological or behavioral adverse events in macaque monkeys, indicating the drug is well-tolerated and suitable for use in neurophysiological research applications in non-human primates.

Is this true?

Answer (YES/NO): NO